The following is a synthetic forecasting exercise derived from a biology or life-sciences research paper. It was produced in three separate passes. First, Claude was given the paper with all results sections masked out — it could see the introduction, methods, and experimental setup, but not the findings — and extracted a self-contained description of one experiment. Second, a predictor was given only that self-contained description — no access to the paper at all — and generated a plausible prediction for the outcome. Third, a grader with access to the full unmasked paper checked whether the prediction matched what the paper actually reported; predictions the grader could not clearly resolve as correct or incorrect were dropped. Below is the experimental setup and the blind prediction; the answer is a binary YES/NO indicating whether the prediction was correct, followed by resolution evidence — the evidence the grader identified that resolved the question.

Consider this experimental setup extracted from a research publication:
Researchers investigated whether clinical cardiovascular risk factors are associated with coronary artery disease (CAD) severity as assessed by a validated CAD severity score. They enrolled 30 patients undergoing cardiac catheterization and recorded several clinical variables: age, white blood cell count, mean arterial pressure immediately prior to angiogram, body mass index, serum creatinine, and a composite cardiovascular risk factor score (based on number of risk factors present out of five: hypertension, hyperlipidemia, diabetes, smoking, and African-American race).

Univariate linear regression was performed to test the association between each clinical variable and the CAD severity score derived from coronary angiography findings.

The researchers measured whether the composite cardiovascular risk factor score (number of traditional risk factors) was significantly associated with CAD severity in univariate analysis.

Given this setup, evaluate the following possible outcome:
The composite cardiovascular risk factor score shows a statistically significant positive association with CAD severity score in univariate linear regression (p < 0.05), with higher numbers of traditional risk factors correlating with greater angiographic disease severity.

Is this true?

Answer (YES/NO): YES